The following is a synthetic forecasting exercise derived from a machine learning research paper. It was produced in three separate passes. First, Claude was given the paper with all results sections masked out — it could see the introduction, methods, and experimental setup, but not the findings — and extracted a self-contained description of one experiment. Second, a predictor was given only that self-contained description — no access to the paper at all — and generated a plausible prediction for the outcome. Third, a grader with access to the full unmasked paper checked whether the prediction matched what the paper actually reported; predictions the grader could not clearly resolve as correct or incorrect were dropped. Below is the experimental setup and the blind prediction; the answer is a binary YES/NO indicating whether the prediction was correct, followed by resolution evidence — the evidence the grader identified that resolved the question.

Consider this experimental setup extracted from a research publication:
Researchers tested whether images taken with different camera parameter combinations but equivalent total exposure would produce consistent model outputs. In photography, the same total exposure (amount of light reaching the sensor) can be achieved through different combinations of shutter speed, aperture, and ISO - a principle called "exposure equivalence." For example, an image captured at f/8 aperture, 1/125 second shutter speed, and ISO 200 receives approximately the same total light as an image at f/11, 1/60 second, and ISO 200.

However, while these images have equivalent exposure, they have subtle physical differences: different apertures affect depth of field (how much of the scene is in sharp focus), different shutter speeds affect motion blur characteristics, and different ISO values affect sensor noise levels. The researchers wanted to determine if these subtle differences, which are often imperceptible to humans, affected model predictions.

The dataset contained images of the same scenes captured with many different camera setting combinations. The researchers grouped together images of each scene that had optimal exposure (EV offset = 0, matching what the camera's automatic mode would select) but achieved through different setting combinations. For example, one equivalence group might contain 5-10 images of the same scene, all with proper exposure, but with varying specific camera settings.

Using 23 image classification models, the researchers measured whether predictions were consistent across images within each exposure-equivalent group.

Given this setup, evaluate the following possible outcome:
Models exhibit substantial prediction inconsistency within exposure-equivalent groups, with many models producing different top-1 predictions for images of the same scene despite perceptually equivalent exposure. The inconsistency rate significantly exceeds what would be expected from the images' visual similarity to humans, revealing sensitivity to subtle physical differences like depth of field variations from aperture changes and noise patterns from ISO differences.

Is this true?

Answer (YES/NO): YES